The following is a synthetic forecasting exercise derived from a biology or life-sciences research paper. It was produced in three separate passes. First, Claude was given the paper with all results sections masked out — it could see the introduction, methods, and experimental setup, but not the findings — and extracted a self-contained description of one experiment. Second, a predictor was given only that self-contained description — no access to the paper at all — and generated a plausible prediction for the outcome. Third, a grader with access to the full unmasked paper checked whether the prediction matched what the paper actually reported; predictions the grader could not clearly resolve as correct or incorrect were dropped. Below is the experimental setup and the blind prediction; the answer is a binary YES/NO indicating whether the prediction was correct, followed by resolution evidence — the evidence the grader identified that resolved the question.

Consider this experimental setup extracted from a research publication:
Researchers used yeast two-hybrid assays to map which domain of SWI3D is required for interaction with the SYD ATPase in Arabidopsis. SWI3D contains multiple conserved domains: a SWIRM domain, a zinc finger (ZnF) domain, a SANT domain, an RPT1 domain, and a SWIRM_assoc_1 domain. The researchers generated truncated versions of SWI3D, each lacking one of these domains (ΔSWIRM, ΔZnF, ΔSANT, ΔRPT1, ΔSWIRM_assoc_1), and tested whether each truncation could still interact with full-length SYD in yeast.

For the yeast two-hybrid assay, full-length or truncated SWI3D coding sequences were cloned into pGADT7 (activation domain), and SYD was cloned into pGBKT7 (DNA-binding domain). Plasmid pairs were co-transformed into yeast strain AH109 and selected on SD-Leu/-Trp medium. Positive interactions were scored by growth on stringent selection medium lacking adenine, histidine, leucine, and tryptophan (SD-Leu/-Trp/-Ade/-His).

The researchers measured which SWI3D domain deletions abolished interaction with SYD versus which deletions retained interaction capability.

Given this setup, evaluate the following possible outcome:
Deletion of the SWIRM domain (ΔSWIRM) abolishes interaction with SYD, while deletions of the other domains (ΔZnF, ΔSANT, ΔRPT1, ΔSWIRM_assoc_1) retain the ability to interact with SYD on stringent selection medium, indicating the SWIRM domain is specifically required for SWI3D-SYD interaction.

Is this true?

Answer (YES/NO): NO